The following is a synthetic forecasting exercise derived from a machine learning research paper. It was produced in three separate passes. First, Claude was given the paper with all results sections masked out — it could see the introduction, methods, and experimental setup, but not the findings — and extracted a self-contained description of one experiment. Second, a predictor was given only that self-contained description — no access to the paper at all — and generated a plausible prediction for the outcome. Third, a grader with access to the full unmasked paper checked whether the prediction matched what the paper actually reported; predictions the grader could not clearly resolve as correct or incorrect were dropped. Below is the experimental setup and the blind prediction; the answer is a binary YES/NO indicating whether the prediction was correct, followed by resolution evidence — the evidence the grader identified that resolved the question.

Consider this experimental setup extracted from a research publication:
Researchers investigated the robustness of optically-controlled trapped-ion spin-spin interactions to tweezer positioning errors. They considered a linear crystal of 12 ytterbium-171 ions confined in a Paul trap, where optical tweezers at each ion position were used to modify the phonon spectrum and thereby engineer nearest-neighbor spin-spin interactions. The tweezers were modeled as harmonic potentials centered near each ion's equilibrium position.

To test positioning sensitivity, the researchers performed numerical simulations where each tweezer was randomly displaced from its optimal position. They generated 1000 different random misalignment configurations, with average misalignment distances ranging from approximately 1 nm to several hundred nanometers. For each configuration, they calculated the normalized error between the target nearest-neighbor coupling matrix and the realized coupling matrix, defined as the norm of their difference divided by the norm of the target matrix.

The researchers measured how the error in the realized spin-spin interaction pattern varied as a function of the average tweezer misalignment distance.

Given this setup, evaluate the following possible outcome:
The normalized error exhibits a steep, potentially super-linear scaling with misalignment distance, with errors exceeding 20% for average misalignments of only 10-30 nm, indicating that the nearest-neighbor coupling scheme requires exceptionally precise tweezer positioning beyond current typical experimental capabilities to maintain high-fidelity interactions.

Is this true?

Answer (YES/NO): NO